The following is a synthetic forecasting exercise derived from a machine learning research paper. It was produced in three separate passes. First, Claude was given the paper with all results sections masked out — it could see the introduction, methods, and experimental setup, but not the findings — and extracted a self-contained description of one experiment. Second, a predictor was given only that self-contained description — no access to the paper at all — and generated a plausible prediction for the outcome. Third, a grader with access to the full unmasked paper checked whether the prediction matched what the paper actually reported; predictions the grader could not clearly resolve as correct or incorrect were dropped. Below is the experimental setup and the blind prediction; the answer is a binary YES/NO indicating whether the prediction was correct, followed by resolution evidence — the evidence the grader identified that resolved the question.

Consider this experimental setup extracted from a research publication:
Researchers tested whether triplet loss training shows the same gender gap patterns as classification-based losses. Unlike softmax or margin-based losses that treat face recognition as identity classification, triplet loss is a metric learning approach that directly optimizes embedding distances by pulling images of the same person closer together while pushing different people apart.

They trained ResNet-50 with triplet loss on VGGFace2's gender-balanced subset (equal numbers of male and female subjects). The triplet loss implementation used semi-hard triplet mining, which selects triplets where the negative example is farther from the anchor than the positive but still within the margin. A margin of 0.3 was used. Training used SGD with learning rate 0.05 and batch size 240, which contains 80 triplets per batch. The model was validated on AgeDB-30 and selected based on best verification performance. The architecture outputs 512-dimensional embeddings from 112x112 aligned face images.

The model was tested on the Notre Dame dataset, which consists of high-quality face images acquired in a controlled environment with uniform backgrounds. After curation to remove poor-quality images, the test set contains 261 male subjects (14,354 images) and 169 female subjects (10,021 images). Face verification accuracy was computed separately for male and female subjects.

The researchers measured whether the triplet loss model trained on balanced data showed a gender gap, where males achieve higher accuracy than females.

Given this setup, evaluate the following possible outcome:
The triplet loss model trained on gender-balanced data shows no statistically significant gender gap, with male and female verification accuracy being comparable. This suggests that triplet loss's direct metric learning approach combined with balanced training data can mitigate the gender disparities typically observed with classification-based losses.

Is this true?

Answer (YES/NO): NO